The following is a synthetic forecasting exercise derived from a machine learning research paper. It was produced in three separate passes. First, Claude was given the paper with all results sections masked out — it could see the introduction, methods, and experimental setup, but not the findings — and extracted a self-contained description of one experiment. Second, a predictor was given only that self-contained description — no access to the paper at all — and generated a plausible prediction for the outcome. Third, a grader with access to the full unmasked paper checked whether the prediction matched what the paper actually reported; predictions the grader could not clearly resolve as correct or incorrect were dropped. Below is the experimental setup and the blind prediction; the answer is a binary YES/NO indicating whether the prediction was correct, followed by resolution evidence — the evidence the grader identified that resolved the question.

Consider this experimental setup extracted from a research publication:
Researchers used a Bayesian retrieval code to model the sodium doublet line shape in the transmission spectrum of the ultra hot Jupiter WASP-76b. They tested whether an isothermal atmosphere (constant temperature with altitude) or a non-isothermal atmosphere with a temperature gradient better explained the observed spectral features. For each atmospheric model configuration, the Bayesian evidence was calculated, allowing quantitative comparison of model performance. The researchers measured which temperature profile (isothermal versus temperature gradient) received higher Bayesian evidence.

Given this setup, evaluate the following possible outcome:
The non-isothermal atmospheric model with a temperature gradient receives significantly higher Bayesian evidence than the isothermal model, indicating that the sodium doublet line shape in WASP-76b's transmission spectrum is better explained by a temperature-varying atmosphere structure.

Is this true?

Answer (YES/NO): NO